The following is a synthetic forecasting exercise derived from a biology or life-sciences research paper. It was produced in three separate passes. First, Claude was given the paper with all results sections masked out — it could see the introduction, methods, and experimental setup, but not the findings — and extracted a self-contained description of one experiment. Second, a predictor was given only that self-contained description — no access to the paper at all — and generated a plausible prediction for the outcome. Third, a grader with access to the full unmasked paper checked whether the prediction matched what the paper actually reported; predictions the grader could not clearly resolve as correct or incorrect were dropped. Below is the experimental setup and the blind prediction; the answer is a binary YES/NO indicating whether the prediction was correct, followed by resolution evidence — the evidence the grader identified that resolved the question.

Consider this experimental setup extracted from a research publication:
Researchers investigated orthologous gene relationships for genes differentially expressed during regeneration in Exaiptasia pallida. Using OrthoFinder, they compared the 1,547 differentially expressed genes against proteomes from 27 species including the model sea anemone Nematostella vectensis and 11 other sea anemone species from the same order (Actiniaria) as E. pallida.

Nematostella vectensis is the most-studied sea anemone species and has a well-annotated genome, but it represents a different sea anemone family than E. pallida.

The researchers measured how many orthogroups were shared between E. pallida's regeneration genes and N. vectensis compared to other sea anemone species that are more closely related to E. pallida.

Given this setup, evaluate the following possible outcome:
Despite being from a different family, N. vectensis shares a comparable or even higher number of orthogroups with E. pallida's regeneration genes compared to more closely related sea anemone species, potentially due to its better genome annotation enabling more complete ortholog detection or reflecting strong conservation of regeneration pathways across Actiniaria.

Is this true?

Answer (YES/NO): NO